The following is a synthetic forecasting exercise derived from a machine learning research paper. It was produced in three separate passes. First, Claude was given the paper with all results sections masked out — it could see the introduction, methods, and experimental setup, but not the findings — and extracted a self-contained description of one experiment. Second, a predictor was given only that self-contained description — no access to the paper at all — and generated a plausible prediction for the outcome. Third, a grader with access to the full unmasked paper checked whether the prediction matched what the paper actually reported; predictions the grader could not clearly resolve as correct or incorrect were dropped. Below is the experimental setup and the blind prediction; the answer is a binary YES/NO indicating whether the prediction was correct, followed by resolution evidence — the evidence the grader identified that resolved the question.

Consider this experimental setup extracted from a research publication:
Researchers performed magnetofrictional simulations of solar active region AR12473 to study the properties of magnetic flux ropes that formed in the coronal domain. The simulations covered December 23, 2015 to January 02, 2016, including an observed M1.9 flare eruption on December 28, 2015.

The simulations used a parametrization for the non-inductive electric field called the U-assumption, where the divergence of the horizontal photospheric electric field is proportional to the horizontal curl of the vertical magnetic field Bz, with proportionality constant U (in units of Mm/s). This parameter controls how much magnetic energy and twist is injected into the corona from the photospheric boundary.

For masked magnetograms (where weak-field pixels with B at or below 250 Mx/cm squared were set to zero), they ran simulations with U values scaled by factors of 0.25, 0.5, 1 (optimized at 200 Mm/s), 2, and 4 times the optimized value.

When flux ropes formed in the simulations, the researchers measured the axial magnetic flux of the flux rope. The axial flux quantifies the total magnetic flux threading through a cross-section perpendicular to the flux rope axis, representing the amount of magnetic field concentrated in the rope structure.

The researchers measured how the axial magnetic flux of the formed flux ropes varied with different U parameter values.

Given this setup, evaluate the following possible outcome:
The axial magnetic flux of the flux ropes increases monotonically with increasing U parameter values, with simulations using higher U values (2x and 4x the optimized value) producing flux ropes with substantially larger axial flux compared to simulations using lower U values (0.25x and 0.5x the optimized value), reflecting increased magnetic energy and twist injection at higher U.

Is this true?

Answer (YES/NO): YES